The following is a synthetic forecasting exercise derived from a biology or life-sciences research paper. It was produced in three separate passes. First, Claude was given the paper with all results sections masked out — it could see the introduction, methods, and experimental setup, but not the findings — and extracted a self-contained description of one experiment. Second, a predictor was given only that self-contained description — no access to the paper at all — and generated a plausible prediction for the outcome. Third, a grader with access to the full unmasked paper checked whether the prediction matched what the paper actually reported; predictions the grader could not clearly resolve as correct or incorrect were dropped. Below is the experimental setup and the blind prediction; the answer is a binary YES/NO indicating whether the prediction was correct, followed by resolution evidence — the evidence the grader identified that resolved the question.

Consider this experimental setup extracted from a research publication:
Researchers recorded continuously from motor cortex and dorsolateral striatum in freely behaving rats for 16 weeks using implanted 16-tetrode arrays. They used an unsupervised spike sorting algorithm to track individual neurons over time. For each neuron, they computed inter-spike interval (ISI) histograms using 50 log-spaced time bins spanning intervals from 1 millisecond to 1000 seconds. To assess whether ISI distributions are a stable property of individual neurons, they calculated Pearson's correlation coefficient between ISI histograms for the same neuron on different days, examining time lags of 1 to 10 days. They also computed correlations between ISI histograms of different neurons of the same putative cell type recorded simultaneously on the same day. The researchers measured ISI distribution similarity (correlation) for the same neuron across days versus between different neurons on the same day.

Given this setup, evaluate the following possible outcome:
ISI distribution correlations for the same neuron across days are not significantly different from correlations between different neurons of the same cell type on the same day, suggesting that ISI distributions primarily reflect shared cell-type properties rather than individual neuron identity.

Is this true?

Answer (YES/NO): NO